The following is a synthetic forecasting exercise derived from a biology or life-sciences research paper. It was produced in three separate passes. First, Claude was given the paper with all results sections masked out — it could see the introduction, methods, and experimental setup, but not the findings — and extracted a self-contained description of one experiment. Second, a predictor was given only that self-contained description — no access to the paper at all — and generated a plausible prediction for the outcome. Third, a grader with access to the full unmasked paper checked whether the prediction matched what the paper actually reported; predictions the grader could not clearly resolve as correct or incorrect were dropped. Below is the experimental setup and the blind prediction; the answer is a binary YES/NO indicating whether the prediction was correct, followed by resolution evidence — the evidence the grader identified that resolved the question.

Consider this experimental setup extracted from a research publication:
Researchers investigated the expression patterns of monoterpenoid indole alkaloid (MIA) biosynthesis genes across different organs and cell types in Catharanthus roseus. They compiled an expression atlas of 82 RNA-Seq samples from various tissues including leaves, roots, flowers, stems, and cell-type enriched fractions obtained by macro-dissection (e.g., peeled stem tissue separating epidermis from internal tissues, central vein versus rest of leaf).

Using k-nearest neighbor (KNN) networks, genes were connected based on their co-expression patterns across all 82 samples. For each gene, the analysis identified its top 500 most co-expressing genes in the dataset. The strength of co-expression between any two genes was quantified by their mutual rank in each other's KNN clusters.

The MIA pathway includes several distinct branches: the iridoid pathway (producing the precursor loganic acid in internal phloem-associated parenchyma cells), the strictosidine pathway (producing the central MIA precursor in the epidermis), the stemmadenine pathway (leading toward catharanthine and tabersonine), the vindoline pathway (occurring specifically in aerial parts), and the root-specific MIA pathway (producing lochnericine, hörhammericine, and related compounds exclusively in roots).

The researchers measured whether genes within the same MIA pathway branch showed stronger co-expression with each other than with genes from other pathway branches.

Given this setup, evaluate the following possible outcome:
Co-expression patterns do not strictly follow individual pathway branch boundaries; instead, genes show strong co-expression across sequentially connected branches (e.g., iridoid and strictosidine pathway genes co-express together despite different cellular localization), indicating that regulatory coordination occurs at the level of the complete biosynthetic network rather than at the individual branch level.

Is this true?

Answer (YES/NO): NO